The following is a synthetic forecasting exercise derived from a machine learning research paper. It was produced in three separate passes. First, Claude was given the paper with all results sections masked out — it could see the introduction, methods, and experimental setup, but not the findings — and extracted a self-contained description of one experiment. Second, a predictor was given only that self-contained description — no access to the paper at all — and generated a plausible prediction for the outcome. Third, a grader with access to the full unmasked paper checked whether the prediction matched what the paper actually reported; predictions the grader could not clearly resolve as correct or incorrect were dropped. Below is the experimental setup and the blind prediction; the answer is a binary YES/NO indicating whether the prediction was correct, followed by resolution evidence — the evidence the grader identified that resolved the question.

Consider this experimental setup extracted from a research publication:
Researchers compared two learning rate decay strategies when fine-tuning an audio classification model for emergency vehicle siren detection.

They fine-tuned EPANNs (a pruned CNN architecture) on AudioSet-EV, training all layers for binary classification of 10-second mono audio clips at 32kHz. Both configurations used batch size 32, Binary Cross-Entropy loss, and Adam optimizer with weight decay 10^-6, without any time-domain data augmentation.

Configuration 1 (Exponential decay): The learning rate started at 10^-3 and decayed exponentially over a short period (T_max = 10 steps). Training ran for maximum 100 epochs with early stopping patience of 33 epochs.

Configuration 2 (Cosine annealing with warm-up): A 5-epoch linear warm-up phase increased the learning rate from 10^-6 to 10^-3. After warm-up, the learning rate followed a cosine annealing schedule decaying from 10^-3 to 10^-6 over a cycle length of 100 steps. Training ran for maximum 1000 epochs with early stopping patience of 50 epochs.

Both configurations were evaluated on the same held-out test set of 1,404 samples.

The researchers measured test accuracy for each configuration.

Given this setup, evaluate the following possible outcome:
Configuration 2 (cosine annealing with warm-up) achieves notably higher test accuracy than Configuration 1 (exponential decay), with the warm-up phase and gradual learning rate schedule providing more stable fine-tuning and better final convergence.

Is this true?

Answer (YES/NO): NO